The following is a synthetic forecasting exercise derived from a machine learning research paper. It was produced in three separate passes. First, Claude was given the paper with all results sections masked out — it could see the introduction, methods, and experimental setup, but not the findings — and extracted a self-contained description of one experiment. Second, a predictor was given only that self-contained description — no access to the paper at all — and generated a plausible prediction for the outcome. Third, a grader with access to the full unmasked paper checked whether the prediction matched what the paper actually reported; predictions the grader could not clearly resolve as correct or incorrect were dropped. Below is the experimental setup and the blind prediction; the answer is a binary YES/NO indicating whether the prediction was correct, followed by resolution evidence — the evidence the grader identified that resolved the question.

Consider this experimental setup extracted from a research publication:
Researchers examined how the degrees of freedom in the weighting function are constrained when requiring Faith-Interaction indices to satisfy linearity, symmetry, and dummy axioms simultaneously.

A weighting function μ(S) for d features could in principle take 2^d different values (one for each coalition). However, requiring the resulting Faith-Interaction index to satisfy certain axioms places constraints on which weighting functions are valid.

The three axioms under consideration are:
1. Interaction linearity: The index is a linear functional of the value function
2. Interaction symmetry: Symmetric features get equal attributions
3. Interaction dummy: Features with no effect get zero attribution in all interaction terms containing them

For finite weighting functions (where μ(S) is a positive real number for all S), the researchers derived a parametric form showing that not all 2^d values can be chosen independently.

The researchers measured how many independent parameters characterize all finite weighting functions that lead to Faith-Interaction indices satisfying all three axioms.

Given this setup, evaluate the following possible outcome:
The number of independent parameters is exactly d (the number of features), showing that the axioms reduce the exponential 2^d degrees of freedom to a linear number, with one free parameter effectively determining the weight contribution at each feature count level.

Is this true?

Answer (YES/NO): NO